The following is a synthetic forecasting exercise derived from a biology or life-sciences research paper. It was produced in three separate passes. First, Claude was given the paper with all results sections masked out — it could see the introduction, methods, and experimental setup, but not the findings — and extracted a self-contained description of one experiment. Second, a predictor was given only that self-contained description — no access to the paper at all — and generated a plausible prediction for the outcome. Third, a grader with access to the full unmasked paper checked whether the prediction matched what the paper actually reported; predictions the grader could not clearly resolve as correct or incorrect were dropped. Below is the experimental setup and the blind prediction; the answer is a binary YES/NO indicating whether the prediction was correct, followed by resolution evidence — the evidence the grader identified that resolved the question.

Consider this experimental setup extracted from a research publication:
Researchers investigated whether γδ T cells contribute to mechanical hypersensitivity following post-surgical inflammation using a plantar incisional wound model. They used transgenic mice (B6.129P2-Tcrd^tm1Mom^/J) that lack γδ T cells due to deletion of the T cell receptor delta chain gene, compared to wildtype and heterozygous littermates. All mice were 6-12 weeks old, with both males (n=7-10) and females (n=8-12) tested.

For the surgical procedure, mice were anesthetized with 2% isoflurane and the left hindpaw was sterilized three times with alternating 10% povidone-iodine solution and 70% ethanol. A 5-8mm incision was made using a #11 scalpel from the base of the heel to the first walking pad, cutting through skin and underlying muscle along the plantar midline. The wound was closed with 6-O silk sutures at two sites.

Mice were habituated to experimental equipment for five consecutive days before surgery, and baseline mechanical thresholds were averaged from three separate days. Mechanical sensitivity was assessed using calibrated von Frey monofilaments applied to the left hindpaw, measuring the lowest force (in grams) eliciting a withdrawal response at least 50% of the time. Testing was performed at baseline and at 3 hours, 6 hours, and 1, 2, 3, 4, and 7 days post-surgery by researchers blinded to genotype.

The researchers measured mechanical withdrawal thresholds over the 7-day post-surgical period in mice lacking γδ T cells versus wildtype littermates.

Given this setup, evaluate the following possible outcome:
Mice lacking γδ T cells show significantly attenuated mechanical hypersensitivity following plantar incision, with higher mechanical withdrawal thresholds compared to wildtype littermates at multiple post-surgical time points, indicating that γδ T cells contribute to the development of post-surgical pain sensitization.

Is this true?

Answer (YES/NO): NO